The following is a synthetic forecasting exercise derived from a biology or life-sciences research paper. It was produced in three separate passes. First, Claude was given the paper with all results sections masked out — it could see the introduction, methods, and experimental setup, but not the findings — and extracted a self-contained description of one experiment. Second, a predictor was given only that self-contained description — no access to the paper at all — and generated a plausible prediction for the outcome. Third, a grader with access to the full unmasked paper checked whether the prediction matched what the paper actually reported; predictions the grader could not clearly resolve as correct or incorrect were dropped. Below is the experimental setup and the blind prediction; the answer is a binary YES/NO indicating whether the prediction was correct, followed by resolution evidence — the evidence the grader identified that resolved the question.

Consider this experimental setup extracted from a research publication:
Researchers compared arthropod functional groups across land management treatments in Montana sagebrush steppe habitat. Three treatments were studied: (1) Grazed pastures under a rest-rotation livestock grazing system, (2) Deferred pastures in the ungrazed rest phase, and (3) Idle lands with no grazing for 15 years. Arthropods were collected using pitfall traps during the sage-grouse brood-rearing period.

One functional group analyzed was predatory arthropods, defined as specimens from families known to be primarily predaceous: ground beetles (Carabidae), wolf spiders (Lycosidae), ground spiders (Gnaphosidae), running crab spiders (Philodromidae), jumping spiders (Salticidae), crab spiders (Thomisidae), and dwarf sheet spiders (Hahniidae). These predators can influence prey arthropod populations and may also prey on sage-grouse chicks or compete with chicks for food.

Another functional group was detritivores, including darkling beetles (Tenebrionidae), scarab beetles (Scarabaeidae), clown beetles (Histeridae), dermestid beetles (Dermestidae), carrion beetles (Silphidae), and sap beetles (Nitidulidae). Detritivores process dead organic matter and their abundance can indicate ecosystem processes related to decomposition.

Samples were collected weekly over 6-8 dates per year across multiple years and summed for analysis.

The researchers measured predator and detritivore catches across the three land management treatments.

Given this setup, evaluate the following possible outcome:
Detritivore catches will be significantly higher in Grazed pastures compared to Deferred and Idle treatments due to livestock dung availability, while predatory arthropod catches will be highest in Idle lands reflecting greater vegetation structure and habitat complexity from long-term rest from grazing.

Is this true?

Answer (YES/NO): NO